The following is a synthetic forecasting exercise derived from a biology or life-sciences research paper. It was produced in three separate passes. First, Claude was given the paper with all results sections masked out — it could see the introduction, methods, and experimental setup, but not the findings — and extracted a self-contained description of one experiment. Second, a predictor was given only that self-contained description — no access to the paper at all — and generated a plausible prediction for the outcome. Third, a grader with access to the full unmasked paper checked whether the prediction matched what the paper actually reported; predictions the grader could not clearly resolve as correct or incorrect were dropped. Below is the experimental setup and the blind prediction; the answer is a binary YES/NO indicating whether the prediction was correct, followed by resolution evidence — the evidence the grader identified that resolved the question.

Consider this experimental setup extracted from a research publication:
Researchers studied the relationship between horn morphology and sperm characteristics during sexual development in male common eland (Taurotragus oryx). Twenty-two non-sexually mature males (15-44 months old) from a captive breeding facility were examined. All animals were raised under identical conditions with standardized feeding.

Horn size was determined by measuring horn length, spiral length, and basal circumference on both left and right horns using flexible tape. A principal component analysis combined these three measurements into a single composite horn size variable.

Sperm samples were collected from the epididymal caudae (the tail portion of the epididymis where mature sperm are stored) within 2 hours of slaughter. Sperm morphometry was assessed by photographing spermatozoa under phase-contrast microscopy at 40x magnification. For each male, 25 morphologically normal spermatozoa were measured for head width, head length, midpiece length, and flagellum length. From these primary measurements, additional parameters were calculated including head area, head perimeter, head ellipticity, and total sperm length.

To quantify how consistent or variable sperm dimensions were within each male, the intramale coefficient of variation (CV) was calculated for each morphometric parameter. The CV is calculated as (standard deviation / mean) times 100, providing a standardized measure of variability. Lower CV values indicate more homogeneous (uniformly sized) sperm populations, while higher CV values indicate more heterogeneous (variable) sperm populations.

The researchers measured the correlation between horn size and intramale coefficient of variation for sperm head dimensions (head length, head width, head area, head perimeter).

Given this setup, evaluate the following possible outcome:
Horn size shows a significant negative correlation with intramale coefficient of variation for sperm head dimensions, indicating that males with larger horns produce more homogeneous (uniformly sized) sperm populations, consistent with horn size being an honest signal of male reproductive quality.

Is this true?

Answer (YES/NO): YES